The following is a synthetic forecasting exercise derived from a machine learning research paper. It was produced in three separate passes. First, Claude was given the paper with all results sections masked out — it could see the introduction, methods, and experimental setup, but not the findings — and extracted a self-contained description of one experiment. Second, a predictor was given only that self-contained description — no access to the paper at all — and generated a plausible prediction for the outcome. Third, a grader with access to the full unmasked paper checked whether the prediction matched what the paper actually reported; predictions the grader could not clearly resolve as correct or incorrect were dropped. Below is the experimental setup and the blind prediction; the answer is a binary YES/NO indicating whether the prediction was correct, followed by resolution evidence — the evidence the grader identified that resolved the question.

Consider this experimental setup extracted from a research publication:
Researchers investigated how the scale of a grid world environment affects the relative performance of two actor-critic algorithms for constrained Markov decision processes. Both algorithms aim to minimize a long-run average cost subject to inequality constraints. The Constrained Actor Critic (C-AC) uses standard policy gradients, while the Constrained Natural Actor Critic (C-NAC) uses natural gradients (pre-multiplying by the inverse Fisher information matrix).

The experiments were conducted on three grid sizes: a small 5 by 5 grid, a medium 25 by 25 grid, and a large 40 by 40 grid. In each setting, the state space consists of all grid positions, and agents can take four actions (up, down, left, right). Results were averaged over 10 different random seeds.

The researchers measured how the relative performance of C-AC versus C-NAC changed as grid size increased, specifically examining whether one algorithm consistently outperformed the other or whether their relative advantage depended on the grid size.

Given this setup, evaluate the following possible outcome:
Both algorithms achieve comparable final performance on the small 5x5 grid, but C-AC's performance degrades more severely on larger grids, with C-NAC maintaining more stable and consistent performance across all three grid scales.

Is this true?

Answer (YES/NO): NO